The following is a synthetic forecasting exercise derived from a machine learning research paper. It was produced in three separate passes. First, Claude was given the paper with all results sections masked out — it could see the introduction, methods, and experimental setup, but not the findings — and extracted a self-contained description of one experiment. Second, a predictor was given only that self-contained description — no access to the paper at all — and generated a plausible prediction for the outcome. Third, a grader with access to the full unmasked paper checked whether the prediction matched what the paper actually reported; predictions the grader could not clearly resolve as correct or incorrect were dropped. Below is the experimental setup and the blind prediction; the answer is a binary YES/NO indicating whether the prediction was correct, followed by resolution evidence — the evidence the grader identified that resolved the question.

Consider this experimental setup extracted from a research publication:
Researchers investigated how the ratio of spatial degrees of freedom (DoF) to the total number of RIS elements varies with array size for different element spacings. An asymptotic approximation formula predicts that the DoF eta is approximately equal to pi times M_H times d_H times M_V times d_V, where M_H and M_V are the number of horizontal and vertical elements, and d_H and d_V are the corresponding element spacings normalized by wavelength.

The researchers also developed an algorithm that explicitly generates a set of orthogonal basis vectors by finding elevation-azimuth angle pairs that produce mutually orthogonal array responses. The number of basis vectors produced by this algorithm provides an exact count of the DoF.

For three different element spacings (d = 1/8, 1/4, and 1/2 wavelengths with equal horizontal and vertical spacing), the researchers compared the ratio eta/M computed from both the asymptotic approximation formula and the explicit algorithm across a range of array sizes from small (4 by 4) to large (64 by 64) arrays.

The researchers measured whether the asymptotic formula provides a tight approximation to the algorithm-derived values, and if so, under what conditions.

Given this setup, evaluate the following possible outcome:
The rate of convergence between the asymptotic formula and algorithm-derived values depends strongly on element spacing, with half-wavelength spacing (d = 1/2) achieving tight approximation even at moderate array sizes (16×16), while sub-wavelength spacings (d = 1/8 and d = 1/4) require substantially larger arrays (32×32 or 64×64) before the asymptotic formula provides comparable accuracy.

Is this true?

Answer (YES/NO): NO